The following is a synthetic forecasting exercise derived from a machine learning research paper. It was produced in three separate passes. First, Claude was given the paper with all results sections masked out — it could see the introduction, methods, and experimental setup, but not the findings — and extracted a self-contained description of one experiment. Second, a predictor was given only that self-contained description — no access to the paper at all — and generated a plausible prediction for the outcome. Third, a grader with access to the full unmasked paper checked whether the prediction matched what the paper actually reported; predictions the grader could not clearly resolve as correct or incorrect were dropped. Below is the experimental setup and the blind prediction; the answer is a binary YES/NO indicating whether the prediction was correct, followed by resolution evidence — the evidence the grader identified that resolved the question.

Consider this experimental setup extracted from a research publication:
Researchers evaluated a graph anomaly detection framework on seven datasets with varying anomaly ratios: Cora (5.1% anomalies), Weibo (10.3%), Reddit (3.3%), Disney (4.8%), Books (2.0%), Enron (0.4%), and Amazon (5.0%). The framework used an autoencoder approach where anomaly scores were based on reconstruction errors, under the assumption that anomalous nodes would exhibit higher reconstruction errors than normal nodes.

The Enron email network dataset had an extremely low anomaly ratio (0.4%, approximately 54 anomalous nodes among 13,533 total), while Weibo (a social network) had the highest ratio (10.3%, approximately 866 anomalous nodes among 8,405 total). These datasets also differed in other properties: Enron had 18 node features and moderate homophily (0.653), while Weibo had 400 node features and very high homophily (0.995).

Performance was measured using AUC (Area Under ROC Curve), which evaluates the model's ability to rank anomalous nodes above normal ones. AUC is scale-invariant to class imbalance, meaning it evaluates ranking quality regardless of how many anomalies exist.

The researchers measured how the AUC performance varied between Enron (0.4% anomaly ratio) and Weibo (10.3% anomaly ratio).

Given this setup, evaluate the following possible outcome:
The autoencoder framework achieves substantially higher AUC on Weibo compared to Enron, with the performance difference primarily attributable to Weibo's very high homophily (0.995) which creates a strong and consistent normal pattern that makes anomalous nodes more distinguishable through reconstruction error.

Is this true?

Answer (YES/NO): NO